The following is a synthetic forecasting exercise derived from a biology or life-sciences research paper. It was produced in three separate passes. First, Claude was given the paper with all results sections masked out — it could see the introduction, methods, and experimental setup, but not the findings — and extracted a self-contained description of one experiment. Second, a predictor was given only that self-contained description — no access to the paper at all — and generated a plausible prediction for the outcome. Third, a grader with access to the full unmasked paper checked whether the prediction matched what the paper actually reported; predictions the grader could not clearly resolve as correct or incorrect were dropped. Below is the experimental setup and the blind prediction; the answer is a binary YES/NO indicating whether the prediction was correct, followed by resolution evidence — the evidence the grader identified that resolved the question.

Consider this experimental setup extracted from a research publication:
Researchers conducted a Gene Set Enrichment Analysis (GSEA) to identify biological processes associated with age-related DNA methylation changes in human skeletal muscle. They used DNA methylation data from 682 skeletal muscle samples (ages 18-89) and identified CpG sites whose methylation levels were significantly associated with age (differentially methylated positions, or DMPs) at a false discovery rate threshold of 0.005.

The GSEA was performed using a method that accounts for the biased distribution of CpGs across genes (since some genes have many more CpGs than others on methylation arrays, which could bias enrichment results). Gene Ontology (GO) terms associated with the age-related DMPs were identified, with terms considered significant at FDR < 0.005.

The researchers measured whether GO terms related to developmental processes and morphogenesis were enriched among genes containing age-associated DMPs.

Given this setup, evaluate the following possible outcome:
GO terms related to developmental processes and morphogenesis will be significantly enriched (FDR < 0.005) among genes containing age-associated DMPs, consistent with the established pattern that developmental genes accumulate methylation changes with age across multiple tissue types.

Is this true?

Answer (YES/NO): NO